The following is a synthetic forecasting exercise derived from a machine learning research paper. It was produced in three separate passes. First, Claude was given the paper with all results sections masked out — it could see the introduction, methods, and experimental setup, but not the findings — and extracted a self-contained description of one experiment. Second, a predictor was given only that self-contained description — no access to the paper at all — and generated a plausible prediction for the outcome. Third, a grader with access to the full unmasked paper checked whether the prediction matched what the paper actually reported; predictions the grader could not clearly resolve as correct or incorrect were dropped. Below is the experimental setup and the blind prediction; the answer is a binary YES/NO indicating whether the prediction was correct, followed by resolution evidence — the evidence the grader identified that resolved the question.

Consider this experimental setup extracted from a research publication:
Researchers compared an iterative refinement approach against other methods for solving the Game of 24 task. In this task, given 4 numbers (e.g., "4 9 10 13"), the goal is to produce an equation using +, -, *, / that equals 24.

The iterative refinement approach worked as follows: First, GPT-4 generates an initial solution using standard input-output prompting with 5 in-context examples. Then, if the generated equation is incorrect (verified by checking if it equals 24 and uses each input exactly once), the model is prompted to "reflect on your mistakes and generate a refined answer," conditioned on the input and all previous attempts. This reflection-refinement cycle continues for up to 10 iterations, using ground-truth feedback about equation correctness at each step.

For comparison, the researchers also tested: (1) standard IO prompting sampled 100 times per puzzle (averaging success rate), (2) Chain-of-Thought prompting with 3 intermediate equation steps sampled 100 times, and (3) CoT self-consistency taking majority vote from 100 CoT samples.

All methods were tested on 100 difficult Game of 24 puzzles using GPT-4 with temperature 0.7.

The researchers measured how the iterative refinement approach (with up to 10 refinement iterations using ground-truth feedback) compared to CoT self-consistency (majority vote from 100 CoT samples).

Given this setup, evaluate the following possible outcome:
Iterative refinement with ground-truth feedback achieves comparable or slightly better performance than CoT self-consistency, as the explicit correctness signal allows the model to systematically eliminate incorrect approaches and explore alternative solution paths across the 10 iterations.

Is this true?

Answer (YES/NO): NO